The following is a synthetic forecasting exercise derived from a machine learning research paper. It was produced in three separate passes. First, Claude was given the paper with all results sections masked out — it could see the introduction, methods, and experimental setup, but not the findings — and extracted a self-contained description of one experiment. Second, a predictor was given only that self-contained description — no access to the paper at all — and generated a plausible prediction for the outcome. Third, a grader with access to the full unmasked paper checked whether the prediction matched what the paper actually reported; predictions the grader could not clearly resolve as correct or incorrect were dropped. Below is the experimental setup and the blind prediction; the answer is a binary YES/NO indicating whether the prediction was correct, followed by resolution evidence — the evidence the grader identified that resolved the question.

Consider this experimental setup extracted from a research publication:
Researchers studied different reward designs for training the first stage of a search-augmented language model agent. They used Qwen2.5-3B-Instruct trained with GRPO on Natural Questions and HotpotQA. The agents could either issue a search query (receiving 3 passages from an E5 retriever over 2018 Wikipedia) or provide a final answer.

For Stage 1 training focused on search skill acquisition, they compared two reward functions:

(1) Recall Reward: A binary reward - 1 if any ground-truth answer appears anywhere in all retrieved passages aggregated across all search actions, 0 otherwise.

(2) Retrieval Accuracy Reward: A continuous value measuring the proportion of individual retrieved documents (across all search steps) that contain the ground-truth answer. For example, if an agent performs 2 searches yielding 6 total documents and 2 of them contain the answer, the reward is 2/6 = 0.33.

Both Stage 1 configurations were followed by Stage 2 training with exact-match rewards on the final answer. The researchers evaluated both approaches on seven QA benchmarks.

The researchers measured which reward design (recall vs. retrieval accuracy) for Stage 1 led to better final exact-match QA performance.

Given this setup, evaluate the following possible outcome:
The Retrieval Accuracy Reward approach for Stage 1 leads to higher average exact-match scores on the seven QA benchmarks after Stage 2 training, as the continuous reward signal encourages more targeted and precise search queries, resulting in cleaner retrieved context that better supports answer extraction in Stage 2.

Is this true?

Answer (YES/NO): NO